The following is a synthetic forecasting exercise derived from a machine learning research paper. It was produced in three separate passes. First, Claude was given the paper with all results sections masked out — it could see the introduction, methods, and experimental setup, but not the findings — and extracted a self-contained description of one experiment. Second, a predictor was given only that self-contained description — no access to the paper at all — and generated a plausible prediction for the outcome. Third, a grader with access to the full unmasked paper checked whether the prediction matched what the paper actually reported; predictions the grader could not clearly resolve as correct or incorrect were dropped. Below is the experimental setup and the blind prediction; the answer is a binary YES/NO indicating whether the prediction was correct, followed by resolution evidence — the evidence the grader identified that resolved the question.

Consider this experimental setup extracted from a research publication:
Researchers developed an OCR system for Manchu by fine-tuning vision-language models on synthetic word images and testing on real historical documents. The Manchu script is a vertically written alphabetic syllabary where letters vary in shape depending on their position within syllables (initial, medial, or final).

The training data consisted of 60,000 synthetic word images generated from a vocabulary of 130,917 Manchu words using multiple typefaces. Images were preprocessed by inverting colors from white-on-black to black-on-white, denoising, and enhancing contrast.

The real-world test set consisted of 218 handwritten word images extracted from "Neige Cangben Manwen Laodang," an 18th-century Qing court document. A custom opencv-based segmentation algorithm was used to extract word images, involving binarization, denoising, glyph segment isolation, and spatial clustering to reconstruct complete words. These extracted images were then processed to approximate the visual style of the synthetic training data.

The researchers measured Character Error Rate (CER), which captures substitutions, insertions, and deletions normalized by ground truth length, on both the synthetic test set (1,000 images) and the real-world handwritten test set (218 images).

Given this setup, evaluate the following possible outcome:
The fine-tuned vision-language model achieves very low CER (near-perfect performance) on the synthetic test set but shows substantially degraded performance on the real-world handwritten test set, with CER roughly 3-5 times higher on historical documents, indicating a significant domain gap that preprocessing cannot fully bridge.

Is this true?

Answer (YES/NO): NO